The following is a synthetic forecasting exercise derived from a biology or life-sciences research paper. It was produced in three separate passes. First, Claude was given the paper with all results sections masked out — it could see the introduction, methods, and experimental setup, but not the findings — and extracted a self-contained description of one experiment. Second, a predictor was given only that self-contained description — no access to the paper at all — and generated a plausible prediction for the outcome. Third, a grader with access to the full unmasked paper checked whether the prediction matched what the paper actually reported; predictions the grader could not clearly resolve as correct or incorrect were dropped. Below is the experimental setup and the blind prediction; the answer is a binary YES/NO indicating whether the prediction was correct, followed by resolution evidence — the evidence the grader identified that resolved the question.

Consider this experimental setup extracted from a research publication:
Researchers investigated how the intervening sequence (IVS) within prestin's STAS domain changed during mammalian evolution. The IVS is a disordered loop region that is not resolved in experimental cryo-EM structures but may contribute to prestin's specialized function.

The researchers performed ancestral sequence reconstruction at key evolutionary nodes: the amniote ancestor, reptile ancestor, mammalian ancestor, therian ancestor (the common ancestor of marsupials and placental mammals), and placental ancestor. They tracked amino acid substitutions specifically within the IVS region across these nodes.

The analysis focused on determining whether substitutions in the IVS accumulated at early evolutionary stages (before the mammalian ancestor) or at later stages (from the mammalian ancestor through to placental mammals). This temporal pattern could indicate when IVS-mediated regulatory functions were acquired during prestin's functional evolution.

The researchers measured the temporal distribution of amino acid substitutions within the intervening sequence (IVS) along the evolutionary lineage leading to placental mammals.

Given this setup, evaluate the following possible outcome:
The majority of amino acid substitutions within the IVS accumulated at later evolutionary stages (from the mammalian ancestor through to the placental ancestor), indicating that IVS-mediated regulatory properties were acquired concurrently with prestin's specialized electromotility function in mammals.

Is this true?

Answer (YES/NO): YES